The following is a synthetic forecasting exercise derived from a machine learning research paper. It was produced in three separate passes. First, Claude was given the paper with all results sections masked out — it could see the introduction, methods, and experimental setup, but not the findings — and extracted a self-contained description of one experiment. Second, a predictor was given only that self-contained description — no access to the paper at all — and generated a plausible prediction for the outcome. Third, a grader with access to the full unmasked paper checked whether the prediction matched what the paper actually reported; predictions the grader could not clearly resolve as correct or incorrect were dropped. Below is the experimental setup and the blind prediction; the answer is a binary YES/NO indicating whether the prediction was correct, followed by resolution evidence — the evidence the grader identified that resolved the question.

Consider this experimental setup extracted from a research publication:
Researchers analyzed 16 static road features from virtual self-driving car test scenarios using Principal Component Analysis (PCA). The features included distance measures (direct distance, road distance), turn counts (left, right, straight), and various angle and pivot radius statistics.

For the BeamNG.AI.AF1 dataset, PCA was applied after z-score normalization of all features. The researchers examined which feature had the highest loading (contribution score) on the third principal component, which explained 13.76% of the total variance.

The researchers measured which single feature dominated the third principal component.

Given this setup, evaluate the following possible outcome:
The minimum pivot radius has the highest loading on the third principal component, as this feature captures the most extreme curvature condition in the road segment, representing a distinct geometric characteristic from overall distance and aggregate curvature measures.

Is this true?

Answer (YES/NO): NO